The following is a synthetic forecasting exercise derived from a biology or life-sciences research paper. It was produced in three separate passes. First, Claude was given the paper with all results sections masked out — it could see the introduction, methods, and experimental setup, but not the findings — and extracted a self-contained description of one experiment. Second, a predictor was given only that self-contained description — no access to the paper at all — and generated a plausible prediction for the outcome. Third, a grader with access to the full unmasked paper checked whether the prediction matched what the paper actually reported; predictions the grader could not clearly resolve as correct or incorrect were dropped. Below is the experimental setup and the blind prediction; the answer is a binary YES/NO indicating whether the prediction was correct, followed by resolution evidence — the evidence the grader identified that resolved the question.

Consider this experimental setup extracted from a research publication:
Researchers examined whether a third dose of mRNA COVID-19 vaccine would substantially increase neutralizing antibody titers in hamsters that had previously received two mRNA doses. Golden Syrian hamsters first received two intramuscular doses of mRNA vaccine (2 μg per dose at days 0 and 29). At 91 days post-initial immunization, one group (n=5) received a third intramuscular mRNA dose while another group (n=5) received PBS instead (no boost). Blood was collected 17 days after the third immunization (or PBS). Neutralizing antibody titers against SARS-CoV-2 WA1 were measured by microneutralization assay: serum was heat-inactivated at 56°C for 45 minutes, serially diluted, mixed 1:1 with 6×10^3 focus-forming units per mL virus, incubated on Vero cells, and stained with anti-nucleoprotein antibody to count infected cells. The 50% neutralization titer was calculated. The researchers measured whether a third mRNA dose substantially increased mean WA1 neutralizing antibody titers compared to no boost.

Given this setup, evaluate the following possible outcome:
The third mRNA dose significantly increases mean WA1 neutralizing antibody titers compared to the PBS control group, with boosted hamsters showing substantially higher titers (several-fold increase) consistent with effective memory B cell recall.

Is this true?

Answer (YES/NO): NO